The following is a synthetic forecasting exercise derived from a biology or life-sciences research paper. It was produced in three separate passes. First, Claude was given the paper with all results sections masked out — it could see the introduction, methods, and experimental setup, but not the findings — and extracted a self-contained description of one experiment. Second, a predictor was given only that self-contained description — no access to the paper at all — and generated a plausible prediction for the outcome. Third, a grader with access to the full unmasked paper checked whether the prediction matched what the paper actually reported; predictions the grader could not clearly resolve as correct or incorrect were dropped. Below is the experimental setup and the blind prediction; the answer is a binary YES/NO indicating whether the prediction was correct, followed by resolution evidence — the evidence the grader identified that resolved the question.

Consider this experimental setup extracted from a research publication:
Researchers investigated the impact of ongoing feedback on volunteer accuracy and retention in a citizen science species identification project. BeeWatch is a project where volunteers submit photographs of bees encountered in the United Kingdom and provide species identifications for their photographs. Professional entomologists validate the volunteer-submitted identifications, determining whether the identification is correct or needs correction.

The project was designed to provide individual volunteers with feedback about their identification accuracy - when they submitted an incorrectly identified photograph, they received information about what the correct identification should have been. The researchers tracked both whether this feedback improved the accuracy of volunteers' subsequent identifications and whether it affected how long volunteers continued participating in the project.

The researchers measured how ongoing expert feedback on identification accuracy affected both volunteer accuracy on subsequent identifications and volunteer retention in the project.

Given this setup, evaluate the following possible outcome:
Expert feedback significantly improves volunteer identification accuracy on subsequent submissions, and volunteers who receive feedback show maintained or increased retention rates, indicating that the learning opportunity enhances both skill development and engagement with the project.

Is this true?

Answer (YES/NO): YES